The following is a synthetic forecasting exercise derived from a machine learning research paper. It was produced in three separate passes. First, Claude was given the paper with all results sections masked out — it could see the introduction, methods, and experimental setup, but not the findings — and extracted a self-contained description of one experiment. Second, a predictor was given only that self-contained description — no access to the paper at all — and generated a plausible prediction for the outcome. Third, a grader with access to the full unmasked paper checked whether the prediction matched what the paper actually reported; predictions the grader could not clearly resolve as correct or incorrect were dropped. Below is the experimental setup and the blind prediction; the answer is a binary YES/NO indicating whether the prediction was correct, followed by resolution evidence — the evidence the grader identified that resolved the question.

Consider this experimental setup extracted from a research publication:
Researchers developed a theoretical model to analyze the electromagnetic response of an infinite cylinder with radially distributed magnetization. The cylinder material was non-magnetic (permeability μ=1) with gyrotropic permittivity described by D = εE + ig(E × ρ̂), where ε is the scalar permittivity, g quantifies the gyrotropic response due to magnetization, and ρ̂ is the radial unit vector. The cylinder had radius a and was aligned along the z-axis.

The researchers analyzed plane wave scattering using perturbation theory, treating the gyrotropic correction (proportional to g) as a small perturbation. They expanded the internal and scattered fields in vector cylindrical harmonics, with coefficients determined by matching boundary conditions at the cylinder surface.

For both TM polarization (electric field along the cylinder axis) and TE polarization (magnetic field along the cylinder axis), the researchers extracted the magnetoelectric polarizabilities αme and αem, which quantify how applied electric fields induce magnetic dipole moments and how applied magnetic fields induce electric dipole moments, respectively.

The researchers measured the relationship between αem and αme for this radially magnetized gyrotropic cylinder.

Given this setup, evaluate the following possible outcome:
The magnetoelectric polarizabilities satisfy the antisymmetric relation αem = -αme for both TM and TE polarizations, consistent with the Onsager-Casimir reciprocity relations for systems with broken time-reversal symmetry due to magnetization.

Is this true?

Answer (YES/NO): NO